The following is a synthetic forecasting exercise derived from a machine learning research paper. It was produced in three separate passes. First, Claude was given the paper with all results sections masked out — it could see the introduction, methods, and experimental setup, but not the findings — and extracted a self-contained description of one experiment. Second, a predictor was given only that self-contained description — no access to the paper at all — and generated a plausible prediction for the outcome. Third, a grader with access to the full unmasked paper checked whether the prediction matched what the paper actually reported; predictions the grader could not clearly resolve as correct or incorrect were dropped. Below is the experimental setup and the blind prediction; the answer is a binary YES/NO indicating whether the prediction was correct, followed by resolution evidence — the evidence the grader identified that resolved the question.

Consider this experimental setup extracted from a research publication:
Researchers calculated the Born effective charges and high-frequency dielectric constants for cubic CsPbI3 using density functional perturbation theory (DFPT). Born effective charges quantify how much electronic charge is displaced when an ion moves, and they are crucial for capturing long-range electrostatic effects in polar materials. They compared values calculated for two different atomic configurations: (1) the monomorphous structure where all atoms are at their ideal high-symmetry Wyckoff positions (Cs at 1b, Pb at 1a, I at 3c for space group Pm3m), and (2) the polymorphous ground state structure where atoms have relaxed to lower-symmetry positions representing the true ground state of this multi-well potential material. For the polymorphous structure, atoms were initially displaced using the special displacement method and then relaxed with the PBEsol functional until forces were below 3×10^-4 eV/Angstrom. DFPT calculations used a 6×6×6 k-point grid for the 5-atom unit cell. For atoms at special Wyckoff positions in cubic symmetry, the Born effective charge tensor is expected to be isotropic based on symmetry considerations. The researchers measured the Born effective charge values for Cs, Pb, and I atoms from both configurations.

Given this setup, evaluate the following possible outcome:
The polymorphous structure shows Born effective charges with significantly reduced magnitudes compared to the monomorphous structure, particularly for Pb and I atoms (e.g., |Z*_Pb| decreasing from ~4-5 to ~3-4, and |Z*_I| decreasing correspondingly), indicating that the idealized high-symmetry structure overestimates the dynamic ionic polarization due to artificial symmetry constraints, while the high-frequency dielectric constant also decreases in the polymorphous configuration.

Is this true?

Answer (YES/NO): NO